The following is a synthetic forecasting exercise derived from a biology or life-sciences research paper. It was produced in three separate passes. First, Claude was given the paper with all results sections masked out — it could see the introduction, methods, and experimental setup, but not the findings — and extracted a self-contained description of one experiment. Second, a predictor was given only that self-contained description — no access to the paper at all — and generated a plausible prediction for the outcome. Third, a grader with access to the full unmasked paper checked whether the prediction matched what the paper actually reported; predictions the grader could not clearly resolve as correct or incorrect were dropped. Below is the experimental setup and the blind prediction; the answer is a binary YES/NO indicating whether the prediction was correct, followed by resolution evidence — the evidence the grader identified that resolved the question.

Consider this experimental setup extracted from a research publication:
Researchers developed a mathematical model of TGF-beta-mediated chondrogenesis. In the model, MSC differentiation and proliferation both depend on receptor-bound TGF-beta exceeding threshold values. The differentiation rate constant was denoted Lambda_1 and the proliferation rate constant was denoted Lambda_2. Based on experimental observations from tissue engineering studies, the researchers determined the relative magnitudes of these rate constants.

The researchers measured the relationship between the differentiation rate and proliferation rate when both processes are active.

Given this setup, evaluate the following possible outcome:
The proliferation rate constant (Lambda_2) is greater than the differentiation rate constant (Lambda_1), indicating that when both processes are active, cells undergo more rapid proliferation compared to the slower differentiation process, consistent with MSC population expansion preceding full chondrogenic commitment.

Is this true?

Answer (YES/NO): NO